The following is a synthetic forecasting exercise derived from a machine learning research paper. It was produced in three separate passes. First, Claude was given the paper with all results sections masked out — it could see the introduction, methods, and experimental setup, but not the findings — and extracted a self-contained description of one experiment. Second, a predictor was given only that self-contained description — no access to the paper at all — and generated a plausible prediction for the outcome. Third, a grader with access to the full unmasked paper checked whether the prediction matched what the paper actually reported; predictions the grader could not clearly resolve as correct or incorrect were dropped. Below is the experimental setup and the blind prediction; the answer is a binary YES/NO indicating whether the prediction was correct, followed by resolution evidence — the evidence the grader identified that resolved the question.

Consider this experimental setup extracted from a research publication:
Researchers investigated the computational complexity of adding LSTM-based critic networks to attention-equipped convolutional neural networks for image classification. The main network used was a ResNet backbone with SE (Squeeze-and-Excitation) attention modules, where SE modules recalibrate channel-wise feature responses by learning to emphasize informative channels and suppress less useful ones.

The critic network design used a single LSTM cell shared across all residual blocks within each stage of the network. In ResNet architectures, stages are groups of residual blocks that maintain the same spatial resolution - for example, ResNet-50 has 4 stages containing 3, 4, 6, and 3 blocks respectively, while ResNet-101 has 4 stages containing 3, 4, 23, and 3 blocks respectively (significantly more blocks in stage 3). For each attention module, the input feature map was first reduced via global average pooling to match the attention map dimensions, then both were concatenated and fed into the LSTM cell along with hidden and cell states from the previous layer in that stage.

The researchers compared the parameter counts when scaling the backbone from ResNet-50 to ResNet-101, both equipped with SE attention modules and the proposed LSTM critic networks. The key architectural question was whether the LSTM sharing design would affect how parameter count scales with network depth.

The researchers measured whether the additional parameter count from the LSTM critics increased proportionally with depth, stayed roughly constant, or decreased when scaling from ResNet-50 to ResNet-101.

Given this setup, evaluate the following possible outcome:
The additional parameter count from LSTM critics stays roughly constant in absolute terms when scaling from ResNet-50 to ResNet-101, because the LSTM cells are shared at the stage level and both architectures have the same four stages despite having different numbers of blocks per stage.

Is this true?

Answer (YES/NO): YES